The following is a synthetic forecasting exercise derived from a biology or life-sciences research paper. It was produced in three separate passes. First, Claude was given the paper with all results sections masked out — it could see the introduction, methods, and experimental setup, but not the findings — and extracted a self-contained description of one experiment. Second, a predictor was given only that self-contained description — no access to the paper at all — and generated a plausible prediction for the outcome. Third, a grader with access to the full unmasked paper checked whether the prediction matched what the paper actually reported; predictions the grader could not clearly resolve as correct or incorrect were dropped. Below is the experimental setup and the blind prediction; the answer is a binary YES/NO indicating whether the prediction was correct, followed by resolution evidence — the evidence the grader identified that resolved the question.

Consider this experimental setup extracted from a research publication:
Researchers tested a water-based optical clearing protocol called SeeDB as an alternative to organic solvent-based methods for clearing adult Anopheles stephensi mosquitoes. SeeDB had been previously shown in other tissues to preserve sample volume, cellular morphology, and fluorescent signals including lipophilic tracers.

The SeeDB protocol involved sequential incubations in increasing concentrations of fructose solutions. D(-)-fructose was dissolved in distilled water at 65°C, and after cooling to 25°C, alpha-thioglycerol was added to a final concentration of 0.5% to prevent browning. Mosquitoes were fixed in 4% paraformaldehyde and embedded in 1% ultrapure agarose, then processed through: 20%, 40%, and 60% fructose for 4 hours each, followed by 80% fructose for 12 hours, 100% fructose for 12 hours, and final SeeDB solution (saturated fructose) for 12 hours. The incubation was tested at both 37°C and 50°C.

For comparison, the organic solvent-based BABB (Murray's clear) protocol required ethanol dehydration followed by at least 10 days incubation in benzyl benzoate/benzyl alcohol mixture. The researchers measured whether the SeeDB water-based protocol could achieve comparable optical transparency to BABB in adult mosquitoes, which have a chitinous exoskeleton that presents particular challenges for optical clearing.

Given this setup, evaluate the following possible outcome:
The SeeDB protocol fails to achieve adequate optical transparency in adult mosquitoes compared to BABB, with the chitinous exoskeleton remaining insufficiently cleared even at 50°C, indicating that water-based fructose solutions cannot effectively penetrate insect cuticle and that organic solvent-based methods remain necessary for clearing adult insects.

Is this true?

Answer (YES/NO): YES